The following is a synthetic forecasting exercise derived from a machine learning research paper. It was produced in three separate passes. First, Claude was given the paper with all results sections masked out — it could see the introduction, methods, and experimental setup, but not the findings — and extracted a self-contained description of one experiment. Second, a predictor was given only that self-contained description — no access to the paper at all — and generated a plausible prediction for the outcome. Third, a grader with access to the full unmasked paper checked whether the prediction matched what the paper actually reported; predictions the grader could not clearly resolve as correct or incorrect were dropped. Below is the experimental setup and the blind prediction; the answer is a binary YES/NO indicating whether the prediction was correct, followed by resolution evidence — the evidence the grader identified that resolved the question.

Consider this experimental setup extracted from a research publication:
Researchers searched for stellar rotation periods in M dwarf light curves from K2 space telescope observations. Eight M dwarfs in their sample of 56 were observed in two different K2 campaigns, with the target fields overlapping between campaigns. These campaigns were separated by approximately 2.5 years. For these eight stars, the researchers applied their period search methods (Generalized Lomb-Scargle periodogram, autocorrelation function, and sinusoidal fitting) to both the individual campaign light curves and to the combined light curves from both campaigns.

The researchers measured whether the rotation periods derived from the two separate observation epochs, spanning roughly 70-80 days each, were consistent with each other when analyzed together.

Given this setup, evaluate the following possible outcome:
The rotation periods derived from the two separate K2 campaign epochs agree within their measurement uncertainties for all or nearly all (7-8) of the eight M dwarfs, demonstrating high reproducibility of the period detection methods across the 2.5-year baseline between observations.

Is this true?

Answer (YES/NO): YES